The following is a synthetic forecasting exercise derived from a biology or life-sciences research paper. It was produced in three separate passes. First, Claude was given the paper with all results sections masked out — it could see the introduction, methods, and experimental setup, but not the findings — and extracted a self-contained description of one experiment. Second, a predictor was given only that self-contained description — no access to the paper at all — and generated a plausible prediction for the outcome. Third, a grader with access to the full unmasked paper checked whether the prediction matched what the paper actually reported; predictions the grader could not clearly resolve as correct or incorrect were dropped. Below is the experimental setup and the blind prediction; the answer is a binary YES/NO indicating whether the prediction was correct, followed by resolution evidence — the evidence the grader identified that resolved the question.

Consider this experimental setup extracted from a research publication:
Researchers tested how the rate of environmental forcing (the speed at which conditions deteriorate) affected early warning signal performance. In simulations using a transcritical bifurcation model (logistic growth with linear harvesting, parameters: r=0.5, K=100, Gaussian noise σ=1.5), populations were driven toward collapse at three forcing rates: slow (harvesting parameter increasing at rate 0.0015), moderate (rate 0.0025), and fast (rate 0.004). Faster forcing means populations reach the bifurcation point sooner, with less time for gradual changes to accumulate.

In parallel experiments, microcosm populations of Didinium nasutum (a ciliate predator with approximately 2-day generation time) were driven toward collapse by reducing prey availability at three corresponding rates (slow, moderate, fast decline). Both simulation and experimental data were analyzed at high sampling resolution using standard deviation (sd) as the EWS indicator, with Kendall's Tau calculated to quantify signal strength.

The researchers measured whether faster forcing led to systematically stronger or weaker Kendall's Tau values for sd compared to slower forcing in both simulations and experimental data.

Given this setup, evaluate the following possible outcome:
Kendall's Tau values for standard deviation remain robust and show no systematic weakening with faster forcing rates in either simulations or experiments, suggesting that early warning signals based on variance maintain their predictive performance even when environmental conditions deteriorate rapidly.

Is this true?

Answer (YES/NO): NO